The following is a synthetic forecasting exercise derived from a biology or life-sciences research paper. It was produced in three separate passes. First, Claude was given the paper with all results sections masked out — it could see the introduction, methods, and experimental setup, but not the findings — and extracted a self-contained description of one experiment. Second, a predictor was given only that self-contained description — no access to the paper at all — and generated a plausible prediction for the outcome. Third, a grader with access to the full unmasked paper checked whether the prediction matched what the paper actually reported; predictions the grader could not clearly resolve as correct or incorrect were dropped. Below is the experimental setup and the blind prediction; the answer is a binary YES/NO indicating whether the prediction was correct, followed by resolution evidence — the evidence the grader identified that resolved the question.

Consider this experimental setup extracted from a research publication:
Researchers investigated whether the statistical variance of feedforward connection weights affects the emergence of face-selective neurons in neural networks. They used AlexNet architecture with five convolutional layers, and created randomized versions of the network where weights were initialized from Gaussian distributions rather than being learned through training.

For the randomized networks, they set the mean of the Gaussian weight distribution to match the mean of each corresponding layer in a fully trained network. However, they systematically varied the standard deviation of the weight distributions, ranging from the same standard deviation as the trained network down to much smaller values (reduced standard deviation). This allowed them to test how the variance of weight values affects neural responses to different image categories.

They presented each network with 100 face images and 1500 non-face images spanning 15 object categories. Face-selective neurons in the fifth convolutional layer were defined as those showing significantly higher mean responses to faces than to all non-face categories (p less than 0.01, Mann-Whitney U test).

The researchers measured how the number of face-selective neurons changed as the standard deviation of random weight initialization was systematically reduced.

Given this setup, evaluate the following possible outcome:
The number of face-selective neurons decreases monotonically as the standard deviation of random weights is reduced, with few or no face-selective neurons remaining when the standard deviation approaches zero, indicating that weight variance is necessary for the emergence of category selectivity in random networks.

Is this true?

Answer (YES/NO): NO